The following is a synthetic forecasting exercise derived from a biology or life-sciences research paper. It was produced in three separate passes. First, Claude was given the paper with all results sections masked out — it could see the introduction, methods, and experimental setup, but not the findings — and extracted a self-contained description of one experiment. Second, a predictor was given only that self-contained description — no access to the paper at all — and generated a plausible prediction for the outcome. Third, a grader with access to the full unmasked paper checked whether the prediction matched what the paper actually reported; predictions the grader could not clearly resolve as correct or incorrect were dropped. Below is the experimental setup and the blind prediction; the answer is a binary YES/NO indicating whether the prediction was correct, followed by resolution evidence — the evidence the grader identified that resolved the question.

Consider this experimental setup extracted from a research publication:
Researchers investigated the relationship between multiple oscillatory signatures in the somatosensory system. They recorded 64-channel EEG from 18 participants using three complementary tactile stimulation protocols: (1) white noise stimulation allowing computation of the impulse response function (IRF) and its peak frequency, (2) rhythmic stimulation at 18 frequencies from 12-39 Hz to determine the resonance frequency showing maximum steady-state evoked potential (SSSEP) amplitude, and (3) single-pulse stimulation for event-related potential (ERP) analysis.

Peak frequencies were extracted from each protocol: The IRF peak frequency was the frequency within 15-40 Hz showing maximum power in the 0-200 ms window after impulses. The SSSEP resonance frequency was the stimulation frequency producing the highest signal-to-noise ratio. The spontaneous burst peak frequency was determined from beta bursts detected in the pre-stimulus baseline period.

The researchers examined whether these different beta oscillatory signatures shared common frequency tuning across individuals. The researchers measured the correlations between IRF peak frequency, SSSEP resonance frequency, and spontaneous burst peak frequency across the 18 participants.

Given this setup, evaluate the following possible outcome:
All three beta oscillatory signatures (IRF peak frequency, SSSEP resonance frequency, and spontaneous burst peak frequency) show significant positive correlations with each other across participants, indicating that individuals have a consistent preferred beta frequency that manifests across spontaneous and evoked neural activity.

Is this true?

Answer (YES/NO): YES